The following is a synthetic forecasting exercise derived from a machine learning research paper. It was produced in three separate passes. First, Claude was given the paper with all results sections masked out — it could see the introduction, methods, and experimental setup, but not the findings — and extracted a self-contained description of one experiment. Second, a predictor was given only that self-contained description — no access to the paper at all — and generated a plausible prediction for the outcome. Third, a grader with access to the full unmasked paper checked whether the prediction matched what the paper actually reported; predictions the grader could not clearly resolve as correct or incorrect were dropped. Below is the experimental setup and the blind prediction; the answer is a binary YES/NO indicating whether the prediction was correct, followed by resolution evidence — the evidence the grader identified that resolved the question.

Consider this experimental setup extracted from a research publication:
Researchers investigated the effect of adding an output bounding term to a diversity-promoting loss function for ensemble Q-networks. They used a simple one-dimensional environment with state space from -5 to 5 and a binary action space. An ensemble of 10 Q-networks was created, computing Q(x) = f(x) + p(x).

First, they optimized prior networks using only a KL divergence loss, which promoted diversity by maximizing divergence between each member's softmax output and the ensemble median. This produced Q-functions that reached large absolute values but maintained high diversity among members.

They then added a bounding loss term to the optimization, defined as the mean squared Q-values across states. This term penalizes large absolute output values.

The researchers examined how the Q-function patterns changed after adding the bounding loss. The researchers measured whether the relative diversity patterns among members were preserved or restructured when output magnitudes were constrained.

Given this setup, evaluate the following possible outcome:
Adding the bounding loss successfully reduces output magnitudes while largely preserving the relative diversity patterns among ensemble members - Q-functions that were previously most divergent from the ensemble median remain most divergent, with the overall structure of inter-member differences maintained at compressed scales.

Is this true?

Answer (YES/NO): YES